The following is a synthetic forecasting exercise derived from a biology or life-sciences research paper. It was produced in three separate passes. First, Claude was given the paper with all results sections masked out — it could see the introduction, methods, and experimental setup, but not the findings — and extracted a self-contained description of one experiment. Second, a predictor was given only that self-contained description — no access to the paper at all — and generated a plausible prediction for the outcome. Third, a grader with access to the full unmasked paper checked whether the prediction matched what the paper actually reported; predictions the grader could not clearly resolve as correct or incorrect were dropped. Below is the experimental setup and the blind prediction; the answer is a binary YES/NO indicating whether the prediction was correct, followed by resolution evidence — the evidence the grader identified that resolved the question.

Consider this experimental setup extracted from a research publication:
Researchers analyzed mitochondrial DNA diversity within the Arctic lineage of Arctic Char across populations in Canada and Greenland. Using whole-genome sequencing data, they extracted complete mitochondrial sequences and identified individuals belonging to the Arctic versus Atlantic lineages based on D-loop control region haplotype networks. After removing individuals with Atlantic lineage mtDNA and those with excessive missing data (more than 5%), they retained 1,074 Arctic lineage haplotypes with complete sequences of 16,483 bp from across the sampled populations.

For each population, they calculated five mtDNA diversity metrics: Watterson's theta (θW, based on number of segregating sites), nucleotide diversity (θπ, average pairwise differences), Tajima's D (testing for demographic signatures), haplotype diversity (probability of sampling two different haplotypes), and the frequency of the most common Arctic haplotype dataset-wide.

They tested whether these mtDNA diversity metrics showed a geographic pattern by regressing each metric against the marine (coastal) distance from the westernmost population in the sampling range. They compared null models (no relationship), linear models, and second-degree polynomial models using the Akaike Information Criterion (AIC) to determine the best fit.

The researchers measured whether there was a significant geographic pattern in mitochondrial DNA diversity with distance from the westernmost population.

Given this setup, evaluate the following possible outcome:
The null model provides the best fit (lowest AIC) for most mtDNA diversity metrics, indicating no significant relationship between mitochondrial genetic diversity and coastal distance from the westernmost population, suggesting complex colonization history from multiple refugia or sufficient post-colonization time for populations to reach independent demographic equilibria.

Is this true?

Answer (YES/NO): NO